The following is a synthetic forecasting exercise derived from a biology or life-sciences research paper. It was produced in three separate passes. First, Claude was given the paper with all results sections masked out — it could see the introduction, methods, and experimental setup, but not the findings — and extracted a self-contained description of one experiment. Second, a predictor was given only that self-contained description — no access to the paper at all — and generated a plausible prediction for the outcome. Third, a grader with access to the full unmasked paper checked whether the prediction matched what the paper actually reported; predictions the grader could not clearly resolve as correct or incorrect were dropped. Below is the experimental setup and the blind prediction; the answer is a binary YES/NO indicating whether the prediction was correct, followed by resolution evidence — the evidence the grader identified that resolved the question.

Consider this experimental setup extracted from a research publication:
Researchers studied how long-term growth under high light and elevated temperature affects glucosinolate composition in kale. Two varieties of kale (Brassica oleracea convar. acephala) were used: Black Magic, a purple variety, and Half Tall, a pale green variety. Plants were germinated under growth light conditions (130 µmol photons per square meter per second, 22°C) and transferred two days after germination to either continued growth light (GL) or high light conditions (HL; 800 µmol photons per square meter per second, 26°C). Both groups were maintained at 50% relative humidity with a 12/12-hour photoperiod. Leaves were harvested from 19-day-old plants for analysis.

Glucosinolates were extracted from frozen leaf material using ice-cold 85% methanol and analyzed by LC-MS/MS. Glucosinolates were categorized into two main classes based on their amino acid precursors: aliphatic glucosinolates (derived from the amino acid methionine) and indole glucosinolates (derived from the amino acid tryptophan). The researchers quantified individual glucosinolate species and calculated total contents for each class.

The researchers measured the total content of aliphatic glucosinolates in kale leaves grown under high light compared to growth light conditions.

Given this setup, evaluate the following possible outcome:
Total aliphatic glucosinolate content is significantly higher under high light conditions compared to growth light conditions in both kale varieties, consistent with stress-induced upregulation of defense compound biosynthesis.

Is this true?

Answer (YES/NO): YES